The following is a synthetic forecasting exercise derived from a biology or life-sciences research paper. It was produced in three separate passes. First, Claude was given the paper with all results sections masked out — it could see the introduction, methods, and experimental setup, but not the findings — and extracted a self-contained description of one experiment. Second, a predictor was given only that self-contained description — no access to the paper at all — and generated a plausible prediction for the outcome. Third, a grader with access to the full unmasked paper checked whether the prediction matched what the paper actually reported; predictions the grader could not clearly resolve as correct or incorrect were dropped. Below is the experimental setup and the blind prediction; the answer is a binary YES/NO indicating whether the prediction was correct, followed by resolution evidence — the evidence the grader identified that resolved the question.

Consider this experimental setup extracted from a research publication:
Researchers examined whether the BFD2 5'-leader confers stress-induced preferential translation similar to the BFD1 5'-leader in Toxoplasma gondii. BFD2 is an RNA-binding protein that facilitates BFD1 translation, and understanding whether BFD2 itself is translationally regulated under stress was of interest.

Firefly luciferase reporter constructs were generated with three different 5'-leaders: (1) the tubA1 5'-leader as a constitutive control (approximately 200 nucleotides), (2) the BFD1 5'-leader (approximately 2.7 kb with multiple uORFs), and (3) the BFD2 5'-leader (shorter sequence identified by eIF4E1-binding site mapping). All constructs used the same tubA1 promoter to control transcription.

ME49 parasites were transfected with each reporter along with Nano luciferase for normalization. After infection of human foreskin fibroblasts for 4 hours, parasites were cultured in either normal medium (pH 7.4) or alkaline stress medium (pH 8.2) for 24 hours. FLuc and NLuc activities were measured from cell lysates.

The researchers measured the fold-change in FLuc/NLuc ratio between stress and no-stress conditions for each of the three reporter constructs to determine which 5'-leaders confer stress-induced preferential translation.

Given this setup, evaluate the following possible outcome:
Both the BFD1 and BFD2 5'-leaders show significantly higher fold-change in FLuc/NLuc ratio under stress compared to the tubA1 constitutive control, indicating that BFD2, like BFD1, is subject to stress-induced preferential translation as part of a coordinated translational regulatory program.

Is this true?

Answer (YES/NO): YES